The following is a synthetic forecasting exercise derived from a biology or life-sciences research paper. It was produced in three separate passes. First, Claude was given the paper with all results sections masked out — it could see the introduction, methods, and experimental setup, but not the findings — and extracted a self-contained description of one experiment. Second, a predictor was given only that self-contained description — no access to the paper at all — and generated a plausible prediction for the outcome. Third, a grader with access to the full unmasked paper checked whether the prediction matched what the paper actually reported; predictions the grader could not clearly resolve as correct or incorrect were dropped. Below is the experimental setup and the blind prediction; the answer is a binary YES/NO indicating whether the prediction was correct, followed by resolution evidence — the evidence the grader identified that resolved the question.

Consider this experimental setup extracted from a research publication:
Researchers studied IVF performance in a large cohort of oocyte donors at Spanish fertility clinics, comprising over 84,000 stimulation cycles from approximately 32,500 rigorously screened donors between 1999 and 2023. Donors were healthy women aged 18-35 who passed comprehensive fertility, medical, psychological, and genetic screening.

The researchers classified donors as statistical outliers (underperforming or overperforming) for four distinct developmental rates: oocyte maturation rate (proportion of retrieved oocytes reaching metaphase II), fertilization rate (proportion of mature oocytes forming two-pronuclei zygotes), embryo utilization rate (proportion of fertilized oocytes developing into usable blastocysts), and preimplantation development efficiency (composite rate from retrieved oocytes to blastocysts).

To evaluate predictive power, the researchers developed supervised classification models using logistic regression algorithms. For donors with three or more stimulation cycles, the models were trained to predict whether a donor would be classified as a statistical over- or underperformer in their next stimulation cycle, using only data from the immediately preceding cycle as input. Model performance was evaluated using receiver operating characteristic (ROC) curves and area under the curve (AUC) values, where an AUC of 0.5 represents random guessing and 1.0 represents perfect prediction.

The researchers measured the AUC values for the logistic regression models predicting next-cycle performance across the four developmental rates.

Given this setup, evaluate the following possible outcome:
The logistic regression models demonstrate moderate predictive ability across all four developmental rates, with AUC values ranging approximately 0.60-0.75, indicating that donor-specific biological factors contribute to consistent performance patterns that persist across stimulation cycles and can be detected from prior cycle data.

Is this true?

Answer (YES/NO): YES